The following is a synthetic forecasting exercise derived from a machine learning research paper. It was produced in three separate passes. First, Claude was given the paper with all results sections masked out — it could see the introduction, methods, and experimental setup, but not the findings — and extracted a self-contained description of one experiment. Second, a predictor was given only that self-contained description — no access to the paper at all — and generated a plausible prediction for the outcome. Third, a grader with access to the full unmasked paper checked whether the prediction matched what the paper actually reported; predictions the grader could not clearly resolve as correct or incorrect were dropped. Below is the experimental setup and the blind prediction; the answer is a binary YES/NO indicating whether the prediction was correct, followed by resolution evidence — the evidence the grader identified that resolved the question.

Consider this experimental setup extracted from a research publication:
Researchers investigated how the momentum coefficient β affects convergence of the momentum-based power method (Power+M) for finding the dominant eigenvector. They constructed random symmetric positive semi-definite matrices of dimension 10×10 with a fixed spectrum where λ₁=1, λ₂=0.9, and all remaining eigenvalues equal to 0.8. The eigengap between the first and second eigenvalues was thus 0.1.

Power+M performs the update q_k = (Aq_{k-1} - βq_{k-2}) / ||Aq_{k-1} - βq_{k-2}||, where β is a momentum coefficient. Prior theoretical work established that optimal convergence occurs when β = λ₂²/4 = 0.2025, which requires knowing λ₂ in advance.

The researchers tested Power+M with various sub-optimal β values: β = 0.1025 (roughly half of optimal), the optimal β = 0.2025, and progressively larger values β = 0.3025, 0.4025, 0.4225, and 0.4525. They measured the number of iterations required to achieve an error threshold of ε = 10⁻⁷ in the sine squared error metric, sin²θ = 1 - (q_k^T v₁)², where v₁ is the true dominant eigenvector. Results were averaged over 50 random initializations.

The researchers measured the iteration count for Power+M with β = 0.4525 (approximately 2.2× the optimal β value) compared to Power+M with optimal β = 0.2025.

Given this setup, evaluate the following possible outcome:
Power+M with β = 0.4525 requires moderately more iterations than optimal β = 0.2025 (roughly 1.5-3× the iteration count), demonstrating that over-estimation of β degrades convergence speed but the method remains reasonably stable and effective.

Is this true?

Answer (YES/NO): NO